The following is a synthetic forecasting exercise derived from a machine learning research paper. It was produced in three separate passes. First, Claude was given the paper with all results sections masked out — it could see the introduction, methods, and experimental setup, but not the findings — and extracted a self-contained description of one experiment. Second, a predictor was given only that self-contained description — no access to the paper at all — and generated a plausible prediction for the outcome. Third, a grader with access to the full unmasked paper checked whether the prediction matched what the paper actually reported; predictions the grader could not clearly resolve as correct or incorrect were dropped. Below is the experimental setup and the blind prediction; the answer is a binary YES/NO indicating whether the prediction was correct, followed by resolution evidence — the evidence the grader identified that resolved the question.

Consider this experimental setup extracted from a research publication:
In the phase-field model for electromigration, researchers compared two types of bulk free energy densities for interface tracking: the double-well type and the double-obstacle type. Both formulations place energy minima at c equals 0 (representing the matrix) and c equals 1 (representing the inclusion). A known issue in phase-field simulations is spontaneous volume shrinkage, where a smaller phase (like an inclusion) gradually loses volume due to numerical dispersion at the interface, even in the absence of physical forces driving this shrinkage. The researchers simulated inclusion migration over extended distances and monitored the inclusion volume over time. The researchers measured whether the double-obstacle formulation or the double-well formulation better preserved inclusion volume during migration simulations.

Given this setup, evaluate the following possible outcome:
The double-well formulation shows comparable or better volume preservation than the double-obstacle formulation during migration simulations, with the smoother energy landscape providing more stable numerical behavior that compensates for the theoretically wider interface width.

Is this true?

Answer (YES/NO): NO